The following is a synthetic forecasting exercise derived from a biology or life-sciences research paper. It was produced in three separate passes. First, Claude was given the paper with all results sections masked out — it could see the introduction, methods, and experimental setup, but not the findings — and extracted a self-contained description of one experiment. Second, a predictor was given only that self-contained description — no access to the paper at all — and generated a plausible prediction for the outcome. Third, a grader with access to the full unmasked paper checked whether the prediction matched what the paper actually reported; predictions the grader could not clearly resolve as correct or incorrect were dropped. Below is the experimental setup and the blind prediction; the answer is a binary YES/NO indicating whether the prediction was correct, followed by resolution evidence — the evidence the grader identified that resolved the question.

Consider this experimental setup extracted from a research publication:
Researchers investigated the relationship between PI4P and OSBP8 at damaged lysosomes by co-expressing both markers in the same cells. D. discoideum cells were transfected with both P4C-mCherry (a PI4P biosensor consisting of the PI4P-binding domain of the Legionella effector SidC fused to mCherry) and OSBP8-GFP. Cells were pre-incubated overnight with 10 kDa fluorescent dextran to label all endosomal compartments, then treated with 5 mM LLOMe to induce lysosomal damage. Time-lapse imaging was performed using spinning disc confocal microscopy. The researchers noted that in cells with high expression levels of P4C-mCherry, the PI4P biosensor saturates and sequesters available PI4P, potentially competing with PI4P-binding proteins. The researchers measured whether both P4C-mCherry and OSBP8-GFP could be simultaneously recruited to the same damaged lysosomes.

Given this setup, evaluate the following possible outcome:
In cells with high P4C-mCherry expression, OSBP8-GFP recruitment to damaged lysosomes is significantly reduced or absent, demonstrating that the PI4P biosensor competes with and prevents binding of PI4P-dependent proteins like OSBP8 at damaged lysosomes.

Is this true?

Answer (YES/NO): YES